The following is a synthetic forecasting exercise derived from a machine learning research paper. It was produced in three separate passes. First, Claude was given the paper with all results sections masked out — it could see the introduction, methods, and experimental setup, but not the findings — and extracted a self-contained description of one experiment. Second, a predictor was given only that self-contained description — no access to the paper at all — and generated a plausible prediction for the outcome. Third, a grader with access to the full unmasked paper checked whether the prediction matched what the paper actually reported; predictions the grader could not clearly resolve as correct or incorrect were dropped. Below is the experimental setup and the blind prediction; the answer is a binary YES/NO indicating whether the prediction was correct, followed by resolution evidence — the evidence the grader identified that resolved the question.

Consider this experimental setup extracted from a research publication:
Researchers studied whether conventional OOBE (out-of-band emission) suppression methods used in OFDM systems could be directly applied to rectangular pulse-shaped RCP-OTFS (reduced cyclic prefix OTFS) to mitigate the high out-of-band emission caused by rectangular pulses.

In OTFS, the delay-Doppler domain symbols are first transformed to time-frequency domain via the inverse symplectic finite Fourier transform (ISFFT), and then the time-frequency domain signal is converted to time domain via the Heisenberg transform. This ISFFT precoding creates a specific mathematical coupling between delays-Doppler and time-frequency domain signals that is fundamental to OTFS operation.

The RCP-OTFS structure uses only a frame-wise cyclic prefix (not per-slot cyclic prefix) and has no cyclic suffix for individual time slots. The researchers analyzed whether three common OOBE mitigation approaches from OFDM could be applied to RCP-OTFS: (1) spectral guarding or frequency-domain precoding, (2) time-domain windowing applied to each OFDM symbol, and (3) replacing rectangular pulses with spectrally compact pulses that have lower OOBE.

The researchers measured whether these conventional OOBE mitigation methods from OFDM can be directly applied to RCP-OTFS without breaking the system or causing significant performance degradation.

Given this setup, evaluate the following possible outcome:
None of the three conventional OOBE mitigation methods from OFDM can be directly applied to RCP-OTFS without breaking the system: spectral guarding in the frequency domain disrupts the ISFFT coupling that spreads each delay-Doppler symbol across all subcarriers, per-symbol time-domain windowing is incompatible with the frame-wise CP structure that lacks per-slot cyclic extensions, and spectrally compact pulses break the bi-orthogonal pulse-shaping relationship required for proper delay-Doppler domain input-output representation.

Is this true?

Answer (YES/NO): YES